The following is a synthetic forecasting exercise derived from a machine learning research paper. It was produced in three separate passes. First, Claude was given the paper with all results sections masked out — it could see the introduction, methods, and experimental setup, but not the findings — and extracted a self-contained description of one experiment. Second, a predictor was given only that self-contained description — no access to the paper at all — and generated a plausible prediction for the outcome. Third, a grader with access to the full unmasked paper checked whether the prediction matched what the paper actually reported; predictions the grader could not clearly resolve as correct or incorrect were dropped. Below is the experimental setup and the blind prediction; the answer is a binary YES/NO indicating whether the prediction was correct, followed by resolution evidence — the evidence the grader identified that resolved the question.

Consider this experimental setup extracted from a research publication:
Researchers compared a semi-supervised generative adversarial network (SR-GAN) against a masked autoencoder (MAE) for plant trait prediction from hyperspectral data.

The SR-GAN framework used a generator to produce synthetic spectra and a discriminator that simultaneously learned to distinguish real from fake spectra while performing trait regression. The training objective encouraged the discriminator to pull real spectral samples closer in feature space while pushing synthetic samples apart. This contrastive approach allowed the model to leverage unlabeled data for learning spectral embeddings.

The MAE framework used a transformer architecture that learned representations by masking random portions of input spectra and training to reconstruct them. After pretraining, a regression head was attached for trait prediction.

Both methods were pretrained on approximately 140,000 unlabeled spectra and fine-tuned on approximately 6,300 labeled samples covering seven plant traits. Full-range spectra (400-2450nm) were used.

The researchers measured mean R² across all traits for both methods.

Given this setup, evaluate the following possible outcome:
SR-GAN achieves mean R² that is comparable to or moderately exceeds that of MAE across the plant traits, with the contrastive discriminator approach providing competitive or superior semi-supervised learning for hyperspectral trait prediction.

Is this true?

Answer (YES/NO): NO